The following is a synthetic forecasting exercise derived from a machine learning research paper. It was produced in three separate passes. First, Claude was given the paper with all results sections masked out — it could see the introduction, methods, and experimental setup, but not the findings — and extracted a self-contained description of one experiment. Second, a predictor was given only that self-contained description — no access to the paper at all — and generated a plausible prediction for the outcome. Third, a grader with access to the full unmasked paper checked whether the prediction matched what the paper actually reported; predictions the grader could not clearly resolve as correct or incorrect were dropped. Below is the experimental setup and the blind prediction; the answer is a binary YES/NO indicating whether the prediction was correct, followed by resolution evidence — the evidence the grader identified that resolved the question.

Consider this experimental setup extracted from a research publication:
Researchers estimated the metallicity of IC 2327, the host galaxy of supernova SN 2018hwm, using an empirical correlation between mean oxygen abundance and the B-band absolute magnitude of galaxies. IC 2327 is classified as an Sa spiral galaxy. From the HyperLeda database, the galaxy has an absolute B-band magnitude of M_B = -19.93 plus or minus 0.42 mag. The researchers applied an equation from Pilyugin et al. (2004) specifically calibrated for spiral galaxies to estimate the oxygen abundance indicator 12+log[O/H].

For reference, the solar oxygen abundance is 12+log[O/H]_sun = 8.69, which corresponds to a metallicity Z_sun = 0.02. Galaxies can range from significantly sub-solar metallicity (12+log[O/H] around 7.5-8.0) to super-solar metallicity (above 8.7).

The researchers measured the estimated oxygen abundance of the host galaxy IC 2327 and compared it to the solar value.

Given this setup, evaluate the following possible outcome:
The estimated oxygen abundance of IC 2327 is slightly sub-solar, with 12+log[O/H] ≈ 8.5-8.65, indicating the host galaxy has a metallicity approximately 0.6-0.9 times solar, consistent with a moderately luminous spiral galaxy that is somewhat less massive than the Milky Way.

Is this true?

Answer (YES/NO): YES